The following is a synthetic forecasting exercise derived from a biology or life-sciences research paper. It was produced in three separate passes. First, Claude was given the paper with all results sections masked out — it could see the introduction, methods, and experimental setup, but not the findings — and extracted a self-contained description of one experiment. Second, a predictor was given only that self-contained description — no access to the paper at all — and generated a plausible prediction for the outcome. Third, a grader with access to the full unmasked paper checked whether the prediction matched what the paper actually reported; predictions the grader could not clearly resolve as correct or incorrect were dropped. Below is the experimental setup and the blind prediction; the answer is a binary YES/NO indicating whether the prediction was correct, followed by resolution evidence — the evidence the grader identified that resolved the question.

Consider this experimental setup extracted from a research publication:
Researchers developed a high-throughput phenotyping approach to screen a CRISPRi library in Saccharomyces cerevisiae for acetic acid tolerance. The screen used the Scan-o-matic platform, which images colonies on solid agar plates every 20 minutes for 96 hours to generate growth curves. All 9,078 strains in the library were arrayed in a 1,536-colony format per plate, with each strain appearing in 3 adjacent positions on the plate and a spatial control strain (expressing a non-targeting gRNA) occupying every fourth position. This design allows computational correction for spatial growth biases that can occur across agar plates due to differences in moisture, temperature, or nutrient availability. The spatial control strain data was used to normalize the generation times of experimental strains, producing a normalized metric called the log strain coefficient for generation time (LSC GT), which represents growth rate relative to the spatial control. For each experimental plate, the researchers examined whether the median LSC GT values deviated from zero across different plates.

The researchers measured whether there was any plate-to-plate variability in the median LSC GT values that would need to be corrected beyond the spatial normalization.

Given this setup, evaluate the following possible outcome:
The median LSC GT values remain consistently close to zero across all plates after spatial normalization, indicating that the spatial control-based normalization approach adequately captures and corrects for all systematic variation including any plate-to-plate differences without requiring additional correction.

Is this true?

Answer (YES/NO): NO